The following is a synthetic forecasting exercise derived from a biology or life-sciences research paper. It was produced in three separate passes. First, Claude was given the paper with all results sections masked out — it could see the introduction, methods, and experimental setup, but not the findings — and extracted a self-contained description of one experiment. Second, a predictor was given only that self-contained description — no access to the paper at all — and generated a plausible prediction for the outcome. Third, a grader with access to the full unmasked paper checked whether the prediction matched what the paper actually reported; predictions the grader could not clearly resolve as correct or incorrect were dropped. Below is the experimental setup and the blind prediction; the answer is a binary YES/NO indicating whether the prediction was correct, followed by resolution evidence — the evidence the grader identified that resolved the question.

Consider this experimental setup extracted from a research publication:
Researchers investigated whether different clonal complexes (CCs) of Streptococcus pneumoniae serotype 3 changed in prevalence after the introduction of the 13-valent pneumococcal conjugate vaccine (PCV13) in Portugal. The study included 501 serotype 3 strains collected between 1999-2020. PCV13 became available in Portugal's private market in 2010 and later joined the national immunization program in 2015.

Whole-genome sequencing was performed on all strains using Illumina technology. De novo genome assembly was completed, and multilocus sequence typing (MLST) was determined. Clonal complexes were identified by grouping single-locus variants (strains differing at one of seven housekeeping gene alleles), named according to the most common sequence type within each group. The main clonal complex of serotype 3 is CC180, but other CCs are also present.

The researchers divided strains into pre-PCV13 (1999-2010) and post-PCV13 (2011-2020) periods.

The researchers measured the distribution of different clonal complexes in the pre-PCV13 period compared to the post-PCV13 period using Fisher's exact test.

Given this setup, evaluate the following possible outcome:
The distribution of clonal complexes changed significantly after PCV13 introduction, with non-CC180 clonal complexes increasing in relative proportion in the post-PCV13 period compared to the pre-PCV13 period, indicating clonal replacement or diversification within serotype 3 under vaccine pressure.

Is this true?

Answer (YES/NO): NO